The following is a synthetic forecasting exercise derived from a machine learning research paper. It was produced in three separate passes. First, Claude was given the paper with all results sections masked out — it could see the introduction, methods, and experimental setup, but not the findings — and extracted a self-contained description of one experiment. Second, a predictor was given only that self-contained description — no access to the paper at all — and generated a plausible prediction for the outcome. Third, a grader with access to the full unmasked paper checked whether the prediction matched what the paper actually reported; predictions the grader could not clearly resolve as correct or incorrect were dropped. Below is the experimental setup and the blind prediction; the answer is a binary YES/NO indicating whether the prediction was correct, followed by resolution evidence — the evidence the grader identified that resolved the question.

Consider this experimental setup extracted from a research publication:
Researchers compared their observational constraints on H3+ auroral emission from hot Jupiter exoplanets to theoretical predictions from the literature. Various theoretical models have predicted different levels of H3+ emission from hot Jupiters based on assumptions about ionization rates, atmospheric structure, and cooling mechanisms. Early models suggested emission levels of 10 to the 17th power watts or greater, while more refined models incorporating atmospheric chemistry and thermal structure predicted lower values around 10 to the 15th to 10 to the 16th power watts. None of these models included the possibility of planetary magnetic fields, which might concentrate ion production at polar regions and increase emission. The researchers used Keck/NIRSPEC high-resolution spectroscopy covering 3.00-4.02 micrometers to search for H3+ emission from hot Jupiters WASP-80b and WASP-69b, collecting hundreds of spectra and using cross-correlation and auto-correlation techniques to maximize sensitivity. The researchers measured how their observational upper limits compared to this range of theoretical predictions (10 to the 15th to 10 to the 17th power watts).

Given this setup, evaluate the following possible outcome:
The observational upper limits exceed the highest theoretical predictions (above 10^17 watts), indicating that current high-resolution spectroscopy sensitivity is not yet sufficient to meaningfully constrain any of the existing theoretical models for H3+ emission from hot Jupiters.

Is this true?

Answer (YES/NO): YES